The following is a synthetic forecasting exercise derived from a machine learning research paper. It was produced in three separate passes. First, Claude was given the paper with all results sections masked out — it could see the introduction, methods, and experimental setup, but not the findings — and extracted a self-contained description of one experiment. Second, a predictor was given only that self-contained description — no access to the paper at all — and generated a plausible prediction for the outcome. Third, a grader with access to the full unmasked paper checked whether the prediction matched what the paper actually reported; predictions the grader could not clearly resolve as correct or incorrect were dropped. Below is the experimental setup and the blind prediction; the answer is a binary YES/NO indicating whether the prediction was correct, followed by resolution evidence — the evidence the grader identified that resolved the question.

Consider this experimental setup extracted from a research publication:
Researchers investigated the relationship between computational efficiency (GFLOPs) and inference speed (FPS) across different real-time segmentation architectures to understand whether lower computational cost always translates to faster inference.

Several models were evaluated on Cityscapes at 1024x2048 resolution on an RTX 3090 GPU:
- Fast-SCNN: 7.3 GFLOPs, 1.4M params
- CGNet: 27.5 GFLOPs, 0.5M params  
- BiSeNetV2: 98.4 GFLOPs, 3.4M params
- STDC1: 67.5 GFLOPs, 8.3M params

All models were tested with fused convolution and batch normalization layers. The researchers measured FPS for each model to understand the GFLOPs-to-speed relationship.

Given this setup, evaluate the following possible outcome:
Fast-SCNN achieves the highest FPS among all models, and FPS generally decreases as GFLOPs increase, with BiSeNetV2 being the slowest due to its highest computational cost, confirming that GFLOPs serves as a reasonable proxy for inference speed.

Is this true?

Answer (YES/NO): NO